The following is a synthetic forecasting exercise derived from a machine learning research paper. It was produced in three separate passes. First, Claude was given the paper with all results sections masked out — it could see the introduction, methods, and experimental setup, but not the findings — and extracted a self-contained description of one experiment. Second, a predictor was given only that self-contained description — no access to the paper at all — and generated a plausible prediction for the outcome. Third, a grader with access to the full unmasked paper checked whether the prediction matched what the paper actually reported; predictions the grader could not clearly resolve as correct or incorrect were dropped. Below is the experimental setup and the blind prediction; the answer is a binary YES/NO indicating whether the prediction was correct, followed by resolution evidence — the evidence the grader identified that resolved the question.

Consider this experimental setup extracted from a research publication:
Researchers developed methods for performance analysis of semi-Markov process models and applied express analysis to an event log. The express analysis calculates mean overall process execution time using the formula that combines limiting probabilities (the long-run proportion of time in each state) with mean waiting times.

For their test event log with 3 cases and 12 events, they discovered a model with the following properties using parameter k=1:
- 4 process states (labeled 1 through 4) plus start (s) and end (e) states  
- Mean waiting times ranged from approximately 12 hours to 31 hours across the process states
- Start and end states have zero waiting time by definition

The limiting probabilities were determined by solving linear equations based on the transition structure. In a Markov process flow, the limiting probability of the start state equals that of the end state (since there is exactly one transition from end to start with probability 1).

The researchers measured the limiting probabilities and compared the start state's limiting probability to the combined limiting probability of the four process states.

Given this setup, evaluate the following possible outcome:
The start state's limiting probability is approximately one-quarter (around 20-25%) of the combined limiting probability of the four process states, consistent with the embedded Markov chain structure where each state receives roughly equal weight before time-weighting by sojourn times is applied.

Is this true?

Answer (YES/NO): YES